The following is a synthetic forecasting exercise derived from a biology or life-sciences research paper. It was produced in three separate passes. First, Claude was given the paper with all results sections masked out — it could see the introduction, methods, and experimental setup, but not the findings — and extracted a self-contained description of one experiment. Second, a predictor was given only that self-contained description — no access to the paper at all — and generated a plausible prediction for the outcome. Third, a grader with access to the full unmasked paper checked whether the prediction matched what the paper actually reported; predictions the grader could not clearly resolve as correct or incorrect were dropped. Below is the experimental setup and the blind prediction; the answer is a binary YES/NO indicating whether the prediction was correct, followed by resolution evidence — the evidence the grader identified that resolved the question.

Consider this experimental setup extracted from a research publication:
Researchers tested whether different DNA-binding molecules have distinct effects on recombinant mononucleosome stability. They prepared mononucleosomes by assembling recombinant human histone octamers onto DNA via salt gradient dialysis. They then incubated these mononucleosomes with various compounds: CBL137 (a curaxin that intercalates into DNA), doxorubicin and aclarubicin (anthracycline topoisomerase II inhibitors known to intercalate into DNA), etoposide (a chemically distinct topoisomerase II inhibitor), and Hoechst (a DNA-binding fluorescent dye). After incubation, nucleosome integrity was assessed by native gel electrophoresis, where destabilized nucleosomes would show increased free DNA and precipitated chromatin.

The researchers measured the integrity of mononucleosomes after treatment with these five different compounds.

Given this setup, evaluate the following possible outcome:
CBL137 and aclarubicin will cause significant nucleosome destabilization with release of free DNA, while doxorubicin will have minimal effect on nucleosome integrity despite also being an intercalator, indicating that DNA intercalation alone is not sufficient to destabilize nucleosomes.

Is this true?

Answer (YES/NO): NO